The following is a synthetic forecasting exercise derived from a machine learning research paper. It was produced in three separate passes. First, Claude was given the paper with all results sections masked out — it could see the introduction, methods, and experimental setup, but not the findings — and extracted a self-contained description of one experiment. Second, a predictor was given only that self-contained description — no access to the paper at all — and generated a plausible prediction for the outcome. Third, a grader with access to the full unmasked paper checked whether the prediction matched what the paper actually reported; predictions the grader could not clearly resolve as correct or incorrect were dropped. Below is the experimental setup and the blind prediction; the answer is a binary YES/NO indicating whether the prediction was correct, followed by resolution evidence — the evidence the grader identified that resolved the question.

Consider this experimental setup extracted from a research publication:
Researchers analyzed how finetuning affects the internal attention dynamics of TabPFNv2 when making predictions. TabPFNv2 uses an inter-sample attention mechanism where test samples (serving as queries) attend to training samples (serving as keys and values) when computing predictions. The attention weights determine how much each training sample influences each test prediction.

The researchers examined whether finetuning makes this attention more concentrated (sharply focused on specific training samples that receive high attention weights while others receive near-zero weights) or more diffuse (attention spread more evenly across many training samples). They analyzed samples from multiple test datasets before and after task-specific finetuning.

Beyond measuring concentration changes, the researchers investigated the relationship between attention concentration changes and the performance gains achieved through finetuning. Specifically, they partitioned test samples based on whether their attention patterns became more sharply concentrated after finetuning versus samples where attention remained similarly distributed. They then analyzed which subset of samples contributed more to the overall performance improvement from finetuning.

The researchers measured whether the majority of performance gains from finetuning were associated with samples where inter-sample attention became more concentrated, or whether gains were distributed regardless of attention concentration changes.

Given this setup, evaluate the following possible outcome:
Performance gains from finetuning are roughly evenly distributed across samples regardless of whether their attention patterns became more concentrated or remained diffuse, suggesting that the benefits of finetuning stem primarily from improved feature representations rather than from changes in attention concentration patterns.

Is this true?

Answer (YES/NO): NO